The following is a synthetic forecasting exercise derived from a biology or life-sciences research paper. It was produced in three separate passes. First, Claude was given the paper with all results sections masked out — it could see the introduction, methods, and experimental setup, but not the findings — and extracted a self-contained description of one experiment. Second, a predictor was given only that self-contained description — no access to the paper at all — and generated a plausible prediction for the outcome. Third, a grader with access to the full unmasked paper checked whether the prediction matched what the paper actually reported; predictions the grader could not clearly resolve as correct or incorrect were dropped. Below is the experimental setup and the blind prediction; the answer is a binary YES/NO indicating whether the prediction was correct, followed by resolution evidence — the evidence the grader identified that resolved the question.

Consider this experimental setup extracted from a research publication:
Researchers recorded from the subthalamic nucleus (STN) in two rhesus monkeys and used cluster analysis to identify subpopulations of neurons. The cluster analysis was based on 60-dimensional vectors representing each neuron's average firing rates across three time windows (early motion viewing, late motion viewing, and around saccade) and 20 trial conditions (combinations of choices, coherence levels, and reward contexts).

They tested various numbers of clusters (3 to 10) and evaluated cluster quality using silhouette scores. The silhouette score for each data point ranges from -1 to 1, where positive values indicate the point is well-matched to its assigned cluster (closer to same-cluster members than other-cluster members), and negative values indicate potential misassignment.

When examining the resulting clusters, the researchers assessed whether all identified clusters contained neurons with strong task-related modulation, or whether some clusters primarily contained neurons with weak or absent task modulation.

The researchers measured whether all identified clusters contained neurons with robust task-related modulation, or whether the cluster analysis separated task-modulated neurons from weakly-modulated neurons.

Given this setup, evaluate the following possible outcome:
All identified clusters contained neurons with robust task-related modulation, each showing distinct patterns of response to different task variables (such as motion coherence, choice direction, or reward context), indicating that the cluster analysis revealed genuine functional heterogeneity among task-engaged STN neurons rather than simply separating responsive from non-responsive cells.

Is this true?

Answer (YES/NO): NO